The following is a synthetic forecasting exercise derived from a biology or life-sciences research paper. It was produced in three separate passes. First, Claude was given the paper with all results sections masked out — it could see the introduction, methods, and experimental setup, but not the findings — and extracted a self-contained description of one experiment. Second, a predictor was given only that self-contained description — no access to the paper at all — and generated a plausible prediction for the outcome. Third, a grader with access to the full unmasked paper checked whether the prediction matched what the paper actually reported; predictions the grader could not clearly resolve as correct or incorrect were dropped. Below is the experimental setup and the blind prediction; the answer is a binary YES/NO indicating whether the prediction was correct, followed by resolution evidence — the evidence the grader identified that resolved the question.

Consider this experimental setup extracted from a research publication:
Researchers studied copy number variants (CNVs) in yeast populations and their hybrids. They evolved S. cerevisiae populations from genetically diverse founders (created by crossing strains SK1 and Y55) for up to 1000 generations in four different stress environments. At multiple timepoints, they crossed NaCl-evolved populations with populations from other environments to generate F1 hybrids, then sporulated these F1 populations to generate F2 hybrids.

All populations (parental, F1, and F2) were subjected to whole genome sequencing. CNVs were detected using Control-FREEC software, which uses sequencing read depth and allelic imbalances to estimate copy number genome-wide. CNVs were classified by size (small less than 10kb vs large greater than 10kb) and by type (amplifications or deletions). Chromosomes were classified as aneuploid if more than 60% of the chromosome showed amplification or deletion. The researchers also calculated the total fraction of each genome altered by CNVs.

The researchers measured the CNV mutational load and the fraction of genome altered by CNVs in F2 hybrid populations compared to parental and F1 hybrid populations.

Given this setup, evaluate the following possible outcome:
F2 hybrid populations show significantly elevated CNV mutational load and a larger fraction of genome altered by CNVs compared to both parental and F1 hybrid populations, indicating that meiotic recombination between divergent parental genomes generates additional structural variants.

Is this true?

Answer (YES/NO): NO